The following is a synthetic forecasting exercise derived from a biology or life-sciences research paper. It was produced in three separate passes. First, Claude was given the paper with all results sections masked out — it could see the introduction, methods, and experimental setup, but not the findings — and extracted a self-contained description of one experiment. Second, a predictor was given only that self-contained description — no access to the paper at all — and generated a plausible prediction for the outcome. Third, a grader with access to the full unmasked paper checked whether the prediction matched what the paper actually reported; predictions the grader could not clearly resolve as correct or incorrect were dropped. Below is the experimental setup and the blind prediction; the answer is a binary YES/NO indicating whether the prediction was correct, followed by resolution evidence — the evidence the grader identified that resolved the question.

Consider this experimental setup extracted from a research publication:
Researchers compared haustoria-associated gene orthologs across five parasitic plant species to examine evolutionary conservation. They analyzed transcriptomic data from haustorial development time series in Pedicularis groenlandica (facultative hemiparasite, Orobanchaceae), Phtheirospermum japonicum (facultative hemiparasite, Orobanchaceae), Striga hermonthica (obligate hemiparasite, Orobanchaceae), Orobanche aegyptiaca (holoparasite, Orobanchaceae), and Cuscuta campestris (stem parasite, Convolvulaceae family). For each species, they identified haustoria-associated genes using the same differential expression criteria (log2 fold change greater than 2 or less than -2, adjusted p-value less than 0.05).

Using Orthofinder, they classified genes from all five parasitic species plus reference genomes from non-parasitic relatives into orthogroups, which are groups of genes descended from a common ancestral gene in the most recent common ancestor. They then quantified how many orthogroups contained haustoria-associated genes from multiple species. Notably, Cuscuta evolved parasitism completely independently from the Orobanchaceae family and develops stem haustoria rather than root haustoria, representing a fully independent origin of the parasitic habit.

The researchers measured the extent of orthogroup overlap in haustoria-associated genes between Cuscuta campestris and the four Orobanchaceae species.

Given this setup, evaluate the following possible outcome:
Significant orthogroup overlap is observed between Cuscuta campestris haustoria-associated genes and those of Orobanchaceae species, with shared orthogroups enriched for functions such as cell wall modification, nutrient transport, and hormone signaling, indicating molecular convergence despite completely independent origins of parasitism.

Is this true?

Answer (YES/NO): NO